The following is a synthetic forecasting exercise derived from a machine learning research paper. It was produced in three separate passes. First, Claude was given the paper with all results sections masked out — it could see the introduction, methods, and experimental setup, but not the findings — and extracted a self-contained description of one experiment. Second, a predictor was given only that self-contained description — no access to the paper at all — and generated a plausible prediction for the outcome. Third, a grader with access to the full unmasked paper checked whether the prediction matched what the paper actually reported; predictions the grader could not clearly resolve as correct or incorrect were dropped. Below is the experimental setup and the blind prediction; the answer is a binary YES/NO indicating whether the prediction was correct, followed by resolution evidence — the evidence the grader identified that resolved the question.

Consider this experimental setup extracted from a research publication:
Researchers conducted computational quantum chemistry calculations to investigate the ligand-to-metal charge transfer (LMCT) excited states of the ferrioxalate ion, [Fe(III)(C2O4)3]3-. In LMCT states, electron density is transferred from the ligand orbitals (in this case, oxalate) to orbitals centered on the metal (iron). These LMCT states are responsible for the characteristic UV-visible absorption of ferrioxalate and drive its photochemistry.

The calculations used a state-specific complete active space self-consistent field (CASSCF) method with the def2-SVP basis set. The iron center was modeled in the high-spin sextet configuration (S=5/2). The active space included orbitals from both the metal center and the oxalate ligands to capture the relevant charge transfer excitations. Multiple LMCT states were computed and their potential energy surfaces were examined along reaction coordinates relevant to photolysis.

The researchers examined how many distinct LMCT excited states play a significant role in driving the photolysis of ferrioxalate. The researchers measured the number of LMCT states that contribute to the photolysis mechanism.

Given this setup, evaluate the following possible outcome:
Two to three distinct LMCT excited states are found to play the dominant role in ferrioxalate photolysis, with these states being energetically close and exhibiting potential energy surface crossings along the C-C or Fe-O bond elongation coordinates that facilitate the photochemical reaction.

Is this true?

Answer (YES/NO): YES